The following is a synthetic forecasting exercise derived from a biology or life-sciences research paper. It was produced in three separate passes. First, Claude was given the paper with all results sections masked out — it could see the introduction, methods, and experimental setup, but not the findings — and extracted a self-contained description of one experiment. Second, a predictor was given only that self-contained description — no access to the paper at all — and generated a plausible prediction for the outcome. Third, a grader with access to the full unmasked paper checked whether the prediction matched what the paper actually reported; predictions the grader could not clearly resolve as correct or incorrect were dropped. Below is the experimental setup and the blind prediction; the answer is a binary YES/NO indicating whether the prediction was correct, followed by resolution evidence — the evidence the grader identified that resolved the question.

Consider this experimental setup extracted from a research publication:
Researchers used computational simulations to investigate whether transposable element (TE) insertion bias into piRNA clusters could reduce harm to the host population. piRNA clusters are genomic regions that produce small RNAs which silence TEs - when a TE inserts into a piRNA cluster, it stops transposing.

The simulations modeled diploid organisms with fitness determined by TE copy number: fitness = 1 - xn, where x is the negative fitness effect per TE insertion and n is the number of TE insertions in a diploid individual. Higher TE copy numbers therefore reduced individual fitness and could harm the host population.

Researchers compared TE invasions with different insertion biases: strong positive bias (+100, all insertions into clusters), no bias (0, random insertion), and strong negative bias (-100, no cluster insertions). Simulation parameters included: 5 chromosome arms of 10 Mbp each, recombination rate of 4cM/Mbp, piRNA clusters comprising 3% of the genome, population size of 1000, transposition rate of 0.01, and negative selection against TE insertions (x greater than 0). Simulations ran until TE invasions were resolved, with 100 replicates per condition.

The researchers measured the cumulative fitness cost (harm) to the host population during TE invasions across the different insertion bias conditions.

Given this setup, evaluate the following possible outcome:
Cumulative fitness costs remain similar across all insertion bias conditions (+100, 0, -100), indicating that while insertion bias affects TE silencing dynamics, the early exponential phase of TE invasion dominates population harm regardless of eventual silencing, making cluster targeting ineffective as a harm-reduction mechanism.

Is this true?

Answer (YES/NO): NO